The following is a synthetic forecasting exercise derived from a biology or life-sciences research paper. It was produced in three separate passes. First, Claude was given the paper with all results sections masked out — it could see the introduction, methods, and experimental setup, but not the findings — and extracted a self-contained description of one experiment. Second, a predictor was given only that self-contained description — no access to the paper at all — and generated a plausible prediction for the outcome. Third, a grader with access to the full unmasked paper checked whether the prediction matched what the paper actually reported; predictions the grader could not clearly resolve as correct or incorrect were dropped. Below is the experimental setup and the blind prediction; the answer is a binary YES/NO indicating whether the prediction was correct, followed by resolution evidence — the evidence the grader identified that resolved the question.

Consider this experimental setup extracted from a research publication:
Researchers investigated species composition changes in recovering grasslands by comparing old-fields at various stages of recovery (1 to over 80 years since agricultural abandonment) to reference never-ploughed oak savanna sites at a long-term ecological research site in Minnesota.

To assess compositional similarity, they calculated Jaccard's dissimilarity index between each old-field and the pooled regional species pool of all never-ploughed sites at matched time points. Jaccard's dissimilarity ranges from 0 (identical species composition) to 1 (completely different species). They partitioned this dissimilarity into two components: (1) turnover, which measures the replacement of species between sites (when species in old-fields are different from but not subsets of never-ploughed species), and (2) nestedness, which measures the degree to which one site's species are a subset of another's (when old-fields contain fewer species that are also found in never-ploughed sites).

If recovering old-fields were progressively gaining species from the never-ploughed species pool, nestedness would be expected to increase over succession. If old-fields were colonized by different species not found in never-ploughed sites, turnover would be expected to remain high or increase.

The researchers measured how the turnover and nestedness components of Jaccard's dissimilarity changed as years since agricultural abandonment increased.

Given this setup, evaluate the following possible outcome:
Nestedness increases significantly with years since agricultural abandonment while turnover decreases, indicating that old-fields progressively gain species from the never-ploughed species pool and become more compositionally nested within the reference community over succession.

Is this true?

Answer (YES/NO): YES